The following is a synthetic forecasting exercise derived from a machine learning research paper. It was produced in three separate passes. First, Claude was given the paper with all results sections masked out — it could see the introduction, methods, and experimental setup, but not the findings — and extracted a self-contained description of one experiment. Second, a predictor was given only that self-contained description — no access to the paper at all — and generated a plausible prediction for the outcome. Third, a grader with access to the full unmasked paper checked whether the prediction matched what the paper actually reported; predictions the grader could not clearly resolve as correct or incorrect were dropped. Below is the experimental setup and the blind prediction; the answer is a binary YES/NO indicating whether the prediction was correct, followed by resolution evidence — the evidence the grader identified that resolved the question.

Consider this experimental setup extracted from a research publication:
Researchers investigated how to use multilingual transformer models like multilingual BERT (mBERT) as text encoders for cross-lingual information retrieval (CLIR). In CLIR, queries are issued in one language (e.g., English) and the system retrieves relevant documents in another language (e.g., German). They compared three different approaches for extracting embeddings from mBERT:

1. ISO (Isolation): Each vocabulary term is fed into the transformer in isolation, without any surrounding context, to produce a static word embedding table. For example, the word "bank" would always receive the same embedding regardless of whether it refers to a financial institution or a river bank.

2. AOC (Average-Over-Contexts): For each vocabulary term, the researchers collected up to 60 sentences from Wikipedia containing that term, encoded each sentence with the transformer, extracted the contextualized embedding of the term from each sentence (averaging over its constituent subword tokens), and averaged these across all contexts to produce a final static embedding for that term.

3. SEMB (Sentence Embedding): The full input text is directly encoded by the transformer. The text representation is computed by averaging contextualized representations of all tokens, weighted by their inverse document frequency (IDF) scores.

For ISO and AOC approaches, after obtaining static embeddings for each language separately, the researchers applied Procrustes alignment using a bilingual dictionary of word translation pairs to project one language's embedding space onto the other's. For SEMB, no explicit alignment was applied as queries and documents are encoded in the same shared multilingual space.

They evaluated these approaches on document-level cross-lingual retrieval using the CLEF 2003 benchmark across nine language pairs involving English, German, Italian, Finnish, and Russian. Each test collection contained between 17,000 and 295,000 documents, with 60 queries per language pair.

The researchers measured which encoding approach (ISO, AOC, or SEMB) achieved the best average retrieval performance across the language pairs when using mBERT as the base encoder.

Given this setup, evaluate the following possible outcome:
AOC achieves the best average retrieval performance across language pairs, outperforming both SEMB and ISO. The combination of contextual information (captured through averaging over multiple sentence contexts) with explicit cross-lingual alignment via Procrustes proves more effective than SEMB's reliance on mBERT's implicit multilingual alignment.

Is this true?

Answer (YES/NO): YES